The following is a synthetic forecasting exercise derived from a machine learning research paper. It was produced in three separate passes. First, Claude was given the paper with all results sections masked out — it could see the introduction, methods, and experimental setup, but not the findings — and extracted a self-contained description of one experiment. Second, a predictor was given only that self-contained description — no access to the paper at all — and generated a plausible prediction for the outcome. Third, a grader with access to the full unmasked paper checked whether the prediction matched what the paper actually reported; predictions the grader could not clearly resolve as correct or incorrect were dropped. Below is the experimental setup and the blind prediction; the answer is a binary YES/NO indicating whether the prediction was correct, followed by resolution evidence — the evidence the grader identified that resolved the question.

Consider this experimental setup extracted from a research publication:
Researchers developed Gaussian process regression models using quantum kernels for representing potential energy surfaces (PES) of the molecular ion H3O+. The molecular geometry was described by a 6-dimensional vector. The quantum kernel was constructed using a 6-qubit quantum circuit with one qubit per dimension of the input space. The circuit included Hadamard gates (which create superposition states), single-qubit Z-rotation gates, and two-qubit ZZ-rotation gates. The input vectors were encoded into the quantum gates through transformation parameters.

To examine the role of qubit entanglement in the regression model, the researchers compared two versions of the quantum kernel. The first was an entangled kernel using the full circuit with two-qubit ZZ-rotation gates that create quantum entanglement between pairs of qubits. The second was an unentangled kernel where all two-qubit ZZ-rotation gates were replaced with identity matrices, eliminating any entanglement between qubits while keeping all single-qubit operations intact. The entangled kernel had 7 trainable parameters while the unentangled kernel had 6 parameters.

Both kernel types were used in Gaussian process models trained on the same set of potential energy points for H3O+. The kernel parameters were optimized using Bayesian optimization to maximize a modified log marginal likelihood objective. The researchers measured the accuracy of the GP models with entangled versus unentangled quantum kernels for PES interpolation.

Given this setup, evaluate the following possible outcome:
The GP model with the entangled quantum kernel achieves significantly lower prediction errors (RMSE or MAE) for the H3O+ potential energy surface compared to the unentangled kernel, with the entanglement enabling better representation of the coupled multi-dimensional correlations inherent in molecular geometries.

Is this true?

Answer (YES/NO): YES